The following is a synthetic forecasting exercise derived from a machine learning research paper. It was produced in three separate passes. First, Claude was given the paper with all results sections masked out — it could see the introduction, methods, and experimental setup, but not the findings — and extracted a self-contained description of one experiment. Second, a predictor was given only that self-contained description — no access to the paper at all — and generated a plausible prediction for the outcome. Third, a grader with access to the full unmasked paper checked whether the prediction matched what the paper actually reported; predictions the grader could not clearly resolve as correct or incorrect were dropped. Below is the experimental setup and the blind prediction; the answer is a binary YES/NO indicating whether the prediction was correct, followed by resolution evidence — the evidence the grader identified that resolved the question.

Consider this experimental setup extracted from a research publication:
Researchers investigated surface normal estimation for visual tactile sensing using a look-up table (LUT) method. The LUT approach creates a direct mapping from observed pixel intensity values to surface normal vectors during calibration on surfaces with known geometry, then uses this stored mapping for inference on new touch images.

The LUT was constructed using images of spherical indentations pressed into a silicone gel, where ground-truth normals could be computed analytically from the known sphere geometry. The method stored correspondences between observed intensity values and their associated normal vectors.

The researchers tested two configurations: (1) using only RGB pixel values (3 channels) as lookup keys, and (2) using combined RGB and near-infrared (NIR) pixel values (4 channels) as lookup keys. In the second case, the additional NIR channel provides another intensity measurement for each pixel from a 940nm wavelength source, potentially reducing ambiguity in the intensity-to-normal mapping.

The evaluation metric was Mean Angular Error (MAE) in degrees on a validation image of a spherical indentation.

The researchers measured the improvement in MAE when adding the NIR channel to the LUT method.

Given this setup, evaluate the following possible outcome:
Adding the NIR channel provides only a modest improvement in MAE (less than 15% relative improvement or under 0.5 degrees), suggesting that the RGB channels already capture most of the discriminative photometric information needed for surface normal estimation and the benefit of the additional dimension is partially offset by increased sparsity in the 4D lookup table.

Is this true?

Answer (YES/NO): YES